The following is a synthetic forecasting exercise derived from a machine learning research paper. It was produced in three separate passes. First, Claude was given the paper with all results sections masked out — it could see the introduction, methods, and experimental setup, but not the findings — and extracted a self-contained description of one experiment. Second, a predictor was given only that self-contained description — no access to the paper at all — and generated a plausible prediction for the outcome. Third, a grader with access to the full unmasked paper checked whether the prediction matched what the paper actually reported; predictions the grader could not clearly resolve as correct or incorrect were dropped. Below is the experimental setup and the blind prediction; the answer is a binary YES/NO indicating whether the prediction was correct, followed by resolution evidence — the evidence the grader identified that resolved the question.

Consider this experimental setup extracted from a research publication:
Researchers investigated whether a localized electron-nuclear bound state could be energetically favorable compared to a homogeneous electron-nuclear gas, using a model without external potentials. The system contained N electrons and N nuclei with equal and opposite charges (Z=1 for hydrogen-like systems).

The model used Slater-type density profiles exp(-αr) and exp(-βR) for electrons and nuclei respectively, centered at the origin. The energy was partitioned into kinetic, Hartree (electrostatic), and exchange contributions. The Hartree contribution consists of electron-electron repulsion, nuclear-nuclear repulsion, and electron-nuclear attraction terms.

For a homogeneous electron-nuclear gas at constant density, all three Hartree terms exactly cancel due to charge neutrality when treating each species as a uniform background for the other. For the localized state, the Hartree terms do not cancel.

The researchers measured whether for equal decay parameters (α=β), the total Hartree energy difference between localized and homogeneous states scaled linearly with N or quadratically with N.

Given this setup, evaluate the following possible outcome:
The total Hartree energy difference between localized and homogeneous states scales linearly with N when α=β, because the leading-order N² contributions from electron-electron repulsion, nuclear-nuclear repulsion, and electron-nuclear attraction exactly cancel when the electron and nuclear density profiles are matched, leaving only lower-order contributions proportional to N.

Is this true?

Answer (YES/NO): NO